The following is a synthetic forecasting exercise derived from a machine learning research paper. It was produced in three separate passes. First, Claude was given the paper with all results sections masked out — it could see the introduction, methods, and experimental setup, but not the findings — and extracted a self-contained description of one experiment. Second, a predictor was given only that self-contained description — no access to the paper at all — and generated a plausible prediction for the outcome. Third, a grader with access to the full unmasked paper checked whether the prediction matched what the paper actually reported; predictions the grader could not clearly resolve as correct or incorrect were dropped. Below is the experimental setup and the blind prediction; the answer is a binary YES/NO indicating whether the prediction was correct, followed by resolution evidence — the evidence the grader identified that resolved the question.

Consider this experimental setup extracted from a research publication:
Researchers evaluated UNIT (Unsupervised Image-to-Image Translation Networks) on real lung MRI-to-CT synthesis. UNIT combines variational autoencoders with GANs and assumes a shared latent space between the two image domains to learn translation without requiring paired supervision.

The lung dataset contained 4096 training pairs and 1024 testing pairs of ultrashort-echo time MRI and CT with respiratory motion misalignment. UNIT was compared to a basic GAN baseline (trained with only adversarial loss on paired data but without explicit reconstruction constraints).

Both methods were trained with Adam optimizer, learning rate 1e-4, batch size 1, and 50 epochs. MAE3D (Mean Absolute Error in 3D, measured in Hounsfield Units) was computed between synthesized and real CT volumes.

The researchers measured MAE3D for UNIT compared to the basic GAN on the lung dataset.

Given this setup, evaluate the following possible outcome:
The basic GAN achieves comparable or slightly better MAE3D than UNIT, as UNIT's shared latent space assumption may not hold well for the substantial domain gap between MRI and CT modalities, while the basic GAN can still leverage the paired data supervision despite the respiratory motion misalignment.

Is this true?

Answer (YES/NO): NO